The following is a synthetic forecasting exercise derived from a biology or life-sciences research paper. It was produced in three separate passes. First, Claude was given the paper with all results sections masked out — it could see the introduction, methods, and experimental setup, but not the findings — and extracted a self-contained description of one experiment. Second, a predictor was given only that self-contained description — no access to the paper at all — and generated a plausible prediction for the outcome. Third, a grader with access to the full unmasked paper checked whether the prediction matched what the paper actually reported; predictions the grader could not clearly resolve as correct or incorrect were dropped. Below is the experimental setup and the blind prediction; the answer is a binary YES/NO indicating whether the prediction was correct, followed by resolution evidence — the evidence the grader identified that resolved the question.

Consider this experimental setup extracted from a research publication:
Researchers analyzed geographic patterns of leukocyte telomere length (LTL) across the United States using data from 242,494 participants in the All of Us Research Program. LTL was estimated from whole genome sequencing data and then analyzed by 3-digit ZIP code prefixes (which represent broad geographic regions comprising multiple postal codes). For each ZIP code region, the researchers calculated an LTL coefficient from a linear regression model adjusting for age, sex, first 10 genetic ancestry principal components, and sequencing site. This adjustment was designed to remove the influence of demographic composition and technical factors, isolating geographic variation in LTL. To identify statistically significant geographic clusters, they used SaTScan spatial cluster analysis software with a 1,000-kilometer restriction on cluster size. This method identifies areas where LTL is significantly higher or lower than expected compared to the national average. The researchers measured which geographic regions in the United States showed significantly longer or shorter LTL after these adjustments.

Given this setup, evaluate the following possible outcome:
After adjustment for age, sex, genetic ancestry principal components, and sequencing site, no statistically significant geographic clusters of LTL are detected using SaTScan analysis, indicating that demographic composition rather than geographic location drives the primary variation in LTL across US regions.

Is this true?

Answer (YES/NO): NO